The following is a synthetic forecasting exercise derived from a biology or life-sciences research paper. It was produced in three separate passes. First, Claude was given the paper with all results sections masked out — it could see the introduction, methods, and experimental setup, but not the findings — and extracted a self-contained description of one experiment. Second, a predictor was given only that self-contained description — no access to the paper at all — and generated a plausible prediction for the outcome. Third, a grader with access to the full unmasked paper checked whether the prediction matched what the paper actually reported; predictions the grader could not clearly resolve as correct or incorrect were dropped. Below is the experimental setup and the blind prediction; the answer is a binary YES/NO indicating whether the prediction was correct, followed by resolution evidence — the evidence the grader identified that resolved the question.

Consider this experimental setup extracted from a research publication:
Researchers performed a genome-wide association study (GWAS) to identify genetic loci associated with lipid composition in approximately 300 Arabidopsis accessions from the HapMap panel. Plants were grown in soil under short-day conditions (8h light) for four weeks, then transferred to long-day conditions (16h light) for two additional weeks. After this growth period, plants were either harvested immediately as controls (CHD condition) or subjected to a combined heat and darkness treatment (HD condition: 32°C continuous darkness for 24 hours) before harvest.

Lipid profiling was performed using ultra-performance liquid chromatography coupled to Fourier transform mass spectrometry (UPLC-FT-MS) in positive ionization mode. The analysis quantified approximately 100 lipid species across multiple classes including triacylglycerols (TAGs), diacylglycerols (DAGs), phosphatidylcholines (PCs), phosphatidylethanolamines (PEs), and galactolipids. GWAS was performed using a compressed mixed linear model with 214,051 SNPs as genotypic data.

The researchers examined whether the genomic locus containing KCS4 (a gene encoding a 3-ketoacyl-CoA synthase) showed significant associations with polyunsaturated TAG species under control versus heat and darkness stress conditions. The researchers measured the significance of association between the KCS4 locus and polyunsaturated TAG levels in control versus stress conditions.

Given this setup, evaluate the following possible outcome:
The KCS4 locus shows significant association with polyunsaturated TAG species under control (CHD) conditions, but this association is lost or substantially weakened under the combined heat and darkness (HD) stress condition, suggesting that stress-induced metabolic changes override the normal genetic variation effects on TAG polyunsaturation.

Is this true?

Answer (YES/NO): NO